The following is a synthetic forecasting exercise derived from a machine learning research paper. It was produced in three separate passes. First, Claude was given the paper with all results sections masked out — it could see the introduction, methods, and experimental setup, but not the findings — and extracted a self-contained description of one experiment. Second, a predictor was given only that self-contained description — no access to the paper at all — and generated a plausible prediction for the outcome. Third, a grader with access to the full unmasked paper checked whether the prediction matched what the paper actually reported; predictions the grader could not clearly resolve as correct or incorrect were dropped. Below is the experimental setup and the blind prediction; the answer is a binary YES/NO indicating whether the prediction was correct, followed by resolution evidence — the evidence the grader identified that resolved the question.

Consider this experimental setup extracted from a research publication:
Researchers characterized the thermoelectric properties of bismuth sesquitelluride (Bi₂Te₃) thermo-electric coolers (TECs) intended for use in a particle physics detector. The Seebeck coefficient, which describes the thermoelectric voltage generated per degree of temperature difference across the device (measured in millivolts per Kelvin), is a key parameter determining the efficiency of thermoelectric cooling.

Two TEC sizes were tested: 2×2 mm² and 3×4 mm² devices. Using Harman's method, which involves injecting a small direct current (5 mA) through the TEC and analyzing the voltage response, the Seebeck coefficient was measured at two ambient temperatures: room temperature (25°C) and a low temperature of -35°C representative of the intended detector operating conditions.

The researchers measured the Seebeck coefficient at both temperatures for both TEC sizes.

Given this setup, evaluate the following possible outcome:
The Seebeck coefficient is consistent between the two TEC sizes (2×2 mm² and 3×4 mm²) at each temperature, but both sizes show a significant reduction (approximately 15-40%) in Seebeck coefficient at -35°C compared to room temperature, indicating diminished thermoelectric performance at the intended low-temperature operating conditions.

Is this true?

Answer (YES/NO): NO